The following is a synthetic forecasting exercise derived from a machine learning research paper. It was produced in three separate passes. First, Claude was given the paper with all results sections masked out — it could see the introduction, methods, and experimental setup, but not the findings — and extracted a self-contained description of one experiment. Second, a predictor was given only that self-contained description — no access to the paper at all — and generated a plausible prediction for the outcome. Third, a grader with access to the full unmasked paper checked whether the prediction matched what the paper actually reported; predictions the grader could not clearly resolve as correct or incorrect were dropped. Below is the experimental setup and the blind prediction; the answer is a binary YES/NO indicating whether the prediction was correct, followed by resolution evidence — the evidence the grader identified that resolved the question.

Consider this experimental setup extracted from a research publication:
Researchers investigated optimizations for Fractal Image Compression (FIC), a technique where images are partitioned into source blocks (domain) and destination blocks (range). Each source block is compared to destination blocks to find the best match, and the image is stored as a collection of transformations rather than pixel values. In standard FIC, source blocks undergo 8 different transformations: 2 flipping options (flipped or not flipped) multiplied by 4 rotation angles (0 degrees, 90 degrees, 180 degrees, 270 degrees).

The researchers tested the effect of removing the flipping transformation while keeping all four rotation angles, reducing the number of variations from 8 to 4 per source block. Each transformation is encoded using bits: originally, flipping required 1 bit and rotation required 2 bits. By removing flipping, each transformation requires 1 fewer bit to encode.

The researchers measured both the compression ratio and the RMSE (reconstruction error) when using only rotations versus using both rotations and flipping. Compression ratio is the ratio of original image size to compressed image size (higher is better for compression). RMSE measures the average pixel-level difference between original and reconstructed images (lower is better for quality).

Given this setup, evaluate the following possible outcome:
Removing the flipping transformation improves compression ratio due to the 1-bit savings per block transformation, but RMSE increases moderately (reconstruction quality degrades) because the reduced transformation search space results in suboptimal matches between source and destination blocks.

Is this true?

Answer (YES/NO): NO